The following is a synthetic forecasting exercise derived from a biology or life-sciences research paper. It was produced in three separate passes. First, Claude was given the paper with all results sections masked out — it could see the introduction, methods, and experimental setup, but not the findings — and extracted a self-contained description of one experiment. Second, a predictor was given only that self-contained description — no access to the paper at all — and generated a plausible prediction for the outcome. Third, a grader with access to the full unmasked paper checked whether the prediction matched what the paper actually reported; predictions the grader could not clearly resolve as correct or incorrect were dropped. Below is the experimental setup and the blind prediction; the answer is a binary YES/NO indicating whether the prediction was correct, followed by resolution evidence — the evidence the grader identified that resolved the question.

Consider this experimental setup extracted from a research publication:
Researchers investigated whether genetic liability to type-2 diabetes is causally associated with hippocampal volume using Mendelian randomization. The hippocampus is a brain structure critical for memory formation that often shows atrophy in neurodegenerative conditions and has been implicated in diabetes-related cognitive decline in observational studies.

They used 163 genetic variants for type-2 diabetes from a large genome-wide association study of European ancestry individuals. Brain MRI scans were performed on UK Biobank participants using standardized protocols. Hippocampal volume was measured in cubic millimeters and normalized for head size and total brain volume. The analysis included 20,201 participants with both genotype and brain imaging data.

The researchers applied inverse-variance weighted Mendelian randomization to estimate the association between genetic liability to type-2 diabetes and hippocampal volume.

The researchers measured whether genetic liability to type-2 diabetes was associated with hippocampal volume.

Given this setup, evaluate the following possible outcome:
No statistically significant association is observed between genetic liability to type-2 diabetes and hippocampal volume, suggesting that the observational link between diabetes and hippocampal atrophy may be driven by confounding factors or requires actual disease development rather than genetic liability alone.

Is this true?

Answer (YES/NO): YES